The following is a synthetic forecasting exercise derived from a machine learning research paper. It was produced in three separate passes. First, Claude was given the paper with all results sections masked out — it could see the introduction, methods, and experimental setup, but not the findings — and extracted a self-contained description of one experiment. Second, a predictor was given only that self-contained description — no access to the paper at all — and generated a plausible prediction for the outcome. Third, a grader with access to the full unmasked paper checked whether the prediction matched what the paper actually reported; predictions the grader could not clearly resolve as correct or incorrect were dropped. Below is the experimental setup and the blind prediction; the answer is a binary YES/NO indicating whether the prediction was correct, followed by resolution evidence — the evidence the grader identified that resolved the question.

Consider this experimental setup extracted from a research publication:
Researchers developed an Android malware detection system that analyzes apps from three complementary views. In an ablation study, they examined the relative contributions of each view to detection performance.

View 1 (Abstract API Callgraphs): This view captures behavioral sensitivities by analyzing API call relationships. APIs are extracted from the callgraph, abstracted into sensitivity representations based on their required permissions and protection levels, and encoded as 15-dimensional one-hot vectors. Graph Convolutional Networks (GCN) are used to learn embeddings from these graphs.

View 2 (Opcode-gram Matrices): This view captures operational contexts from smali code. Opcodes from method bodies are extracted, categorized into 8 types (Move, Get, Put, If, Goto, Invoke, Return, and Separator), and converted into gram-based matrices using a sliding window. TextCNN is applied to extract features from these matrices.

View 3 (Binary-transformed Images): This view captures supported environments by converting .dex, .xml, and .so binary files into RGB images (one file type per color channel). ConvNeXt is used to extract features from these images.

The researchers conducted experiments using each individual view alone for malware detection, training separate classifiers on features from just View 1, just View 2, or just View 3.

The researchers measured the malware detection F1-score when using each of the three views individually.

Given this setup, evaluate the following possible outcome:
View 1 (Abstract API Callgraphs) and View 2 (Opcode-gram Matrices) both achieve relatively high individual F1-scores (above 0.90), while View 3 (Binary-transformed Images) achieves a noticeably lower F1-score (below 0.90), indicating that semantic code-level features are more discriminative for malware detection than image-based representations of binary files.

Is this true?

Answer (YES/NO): NO